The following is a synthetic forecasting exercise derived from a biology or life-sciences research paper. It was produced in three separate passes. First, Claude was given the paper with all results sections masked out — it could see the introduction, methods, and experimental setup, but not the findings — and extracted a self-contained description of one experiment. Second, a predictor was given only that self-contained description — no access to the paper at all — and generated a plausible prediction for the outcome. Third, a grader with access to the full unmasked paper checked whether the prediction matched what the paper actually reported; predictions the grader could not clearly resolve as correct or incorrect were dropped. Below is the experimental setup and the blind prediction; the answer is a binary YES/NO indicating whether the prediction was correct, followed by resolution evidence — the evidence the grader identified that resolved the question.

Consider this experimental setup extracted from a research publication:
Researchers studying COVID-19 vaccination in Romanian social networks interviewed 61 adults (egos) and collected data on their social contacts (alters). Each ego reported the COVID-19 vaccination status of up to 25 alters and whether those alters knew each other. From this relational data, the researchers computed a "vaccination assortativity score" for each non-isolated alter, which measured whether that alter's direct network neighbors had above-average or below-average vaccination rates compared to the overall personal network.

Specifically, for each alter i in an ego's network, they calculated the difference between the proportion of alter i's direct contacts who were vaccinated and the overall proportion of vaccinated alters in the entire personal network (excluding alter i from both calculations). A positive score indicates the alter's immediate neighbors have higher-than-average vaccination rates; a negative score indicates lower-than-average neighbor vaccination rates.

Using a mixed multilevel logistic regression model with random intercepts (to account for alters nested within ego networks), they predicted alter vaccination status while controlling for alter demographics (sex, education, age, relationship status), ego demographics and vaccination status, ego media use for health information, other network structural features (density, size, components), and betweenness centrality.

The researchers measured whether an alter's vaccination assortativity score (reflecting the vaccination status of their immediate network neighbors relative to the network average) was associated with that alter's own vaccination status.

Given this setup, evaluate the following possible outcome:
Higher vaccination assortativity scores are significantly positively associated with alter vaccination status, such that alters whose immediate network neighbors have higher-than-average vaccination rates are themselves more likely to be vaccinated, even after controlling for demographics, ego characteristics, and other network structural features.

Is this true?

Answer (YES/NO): YES